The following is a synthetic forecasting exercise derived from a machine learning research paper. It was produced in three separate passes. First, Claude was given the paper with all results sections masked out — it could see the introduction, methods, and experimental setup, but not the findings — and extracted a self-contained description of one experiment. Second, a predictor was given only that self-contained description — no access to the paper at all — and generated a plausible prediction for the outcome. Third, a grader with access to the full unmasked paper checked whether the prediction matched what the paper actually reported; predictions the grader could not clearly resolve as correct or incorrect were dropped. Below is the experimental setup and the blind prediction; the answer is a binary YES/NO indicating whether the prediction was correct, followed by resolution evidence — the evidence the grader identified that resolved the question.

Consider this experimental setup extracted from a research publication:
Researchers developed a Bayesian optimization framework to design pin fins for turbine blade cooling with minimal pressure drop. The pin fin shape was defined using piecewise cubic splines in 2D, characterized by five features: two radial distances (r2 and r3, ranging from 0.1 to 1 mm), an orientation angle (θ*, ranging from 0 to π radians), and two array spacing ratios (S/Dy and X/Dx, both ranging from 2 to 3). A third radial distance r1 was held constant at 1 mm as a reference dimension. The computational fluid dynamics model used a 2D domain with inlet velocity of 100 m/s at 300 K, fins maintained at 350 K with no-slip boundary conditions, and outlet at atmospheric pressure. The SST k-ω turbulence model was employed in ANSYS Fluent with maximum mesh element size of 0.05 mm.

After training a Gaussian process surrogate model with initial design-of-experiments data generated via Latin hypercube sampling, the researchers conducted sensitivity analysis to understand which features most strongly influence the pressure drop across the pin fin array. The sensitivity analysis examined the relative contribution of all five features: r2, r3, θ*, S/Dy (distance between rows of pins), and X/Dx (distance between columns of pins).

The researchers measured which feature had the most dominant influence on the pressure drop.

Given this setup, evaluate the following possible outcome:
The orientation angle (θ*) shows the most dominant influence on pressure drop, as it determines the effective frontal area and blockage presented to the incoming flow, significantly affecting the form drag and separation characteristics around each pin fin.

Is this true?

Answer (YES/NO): NO